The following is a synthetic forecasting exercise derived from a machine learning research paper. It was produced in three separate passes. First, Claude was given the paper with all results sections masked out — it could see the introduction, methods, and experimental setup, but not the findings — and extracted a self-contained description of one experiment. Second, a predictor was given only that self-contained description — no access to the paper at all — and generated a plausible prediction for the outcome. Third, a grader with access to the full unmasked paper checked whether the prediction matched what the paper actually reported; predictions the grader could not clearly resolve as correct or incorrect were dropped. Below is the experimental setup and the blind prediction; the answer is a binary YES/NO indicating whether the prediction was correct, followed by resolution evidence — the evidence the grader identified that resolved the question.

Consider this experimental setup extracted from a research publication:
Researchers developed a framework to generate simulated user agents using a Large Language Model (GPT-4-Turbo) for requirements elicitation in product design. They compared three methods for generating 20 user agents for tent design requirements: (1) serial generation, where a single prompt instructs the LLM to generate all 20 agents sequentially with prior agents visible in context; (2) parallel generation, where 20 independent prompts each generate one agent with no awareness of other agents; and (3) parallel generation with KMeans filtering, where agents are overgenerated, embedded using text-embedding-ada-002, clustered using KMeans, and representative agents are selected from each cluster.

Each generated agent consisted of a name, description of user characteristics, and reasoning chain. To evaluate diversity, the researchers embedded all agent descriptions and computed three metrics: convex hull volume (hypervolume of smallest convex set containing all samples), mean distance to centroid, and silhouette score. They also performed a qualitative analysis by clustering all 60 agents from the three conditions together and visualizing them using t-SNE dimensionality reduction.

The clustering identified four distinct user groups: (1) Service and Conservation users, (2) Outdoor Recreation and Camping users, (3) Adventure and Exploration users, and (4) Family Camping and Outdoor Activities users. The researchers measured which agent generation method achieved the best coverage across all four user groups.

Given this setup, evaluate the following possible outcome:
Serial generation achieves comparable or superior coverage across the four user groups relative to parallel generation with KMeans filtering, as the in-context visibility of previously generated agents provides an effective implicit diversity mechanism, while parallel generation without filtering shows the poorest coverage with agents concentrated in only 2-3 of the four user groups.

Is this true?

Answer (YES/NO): NO